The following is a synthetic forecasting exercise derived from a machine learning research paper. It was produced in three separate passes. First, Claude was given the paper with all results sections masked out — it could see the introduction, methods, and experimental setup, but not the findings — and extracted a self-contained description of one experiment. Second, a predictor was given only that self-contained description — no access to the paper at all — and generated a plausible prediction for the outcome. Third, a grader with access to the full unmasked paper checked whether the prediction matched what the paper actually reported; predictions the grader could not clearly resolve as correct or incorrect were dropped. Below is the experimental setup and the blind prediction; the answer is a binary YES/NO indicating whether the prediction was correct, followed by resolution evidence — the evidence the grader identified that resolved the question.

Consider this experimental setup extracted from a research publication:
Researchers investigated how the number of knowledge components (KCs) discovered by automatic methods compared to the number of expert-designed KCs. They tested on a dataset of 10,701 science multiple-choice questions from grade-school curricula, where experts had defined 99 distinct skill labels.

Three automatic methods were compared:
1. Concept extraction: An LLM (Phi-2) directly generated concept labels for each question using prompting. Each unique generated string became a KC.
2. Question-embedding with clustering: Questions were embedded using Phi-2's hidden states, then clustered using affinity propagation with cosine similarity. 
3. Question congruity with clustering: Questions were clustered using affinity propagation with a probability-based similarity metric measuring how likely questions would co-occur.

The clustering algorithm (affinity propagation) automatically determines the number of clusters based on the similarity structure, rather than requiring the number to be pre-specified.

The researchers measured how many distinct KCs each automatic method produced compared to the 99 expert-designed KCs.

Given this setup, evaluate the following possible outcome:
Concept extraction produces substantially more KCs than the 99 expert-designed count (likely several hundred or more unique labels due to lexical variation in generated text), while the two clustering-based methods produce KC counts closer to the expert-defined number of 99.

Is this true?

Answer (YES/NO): YES